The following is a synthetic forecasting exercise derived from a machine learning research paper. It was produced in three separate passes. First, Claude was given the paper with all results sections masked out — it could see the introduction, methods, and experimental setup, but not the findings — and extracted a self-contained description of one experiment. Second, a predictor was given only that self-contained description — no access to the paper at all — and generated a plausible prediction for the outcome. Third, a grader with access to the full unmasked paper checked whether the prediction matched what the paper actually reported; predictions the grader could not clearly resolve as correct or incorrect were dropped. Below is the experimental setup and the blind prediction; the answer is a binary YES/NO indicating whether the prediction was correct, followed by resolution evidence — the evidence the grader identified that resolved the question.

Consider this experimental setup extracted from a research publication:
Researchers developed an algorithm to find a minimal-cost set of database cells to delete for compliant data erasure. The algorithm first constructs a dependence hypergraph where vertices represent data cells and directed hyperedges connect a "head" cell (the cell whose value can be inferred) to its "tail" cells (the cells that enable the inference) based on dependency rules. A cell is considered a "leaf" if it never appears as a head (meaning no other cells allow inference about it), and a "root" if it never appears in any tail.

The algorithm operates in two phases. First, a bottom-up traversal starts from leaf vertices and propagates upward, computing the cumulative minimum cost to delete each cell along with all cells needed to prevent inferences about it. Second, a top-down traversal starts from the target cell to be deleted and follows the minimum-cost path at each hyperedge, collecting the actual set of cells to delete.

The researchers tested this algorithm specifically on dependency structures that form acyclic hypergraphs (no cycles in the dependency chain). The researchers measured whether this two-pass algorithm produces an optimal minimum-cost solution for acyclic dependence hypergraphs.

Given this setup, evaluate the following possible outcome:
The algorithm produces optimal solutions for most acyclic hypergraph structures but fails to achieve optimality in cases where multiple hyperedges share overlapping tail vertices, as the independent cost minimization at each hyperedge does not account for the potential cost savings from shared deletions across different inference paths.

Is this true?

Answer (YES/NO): NO